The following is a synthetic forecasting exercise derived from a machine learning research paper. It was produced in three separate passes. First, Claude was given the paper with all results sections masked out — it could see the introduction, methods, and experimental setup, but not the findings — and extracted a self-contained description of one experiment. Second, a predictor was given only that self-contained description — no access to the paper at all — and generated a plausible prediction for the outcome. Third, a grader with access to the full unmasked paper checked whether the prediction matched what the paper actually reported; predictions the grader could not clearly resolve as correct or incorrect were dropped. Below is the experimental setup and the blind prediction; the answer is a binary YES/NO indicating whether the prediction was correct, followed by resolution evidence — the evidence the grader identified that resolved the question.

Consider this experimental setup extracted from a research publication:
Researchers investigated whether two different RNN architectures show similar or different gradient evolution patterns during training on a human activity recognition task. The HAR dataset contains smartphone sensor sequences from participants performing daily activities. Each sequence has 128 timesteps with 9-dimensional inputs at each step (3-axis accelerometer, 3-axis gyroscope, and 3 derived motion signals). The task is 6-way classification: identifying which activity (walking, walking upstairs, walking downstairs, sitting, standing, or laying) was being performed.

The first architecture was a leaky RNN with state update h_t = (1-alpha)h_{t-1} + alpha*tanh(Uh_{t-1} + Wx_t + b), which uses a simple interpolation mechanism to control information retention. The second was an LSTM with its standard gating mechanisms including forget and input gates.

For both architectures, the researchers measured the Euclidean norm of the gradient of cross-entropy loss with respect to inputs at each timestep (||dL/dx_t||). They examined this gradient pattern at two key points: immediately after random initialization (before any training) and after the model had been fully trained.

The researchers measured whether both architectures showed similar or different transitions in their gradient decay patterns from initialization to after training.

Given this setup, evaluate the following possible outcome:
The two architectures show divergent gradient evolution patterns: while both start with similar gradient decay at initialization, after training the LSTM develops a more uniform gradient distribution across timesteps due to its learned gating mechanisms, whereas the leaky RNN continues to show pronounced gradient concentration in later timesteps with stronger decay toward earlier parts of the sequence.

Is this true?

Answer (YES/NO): NO